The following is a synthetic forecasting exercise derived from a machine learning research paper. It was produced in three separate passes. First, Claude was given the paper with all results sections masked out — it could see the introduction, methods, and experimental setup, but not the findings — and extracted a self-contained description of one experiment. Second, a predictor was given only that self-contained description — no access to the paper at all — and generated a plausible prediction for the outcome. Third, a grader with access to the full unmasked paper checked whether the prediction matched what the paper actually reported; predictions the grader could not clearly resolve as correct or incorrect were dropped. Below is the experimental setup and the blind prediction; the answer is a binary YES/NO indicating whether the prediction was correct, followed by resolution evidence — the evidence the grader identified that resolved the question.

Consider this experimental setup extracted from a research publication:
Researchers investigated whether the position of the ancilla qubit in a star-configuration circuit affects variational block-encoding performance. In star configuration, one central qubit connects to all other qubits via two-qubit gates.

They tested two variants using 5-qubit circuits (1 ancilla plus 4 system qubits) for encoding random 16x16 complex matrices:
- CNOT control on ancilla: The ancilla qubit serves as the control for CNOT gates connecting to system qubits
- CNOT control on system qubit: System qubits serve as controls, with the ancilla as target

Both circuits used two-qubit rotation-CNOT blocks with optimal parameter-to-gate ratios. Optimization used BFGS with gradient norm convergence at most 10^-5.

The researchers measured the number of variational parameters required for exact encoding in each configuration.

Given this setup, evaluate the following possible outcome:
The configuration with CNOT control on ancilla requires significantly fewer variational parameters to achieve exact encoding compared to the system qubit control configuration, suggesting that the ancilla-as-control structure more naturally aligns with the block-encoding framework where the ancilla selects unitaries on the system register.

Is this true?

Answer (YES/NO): NO